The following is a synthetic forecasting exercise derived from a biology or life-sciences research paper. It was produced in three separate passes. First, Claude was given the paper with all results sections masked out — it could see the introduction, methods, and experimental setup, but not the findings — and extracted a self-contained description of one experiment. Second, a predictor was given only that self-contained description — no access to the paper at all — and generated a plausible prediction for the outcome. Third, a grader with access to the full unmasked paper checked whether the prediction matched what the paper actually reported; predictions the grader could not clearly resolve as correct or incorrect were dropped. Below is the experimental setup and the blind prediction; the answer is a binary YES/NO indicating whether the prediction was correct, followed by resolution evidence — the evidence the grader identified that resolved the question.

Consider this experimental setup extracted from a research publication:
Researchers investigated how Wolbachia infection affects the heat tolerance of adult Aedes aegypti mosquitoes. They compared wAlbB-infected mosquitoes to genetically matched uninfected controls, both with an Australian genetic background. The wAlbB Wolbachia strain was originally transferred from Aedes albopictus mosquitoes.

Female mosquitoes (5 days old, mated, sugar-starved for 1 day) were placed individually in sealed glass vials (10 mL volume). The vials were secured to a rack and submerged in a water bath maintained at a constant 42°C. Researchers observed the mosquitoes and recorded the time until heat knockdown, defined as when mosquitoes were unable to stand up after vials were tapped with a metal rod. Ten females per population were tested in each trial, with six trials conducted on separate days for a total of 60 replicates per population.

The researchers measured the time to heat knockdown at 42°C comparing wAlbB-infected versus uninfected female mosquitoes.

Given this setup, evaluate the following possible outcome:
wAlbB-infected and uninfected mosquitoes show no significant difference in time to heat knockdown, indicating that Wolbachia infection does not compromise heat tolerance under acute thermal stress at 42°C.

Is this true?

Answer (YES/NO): NO